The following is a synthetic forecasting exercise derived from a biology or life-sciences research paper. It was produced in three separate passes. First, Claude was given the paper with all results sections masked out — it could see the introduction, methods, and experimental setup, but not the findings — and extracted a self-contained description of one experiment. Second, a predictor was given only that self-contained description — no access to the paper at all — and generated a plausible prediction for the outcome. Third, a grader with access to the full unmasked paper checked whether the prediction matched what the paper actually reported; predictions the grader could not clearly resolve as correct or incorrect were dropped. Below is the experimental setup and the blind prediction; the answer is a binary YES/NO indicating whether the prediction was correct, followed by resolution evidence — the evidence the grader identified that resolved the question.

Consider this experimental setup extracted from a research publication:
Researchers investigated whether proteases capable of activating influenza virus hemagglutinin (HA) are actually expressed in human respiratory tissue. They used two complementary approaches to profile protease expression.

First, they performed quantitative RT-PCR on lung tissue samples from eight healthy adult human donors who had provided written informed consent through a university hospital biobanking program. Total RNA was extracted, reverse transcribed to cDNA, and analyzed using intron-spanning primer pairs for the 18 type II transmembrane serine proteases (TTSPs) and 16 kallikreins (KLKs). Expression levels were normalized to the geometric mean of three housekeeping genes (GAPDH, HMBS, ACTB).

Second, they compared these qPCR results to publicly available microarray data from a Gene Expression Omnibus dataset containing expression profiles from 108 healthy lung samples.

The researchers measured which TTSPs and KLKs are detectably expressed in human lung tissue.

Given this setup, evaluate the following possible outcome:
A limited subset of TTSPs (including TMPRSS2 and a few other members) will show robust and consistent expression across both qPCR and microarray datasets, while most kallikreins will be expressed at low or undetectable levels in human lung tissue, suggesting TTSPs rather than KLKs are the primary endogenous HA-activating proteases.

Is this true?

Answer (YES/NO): NO